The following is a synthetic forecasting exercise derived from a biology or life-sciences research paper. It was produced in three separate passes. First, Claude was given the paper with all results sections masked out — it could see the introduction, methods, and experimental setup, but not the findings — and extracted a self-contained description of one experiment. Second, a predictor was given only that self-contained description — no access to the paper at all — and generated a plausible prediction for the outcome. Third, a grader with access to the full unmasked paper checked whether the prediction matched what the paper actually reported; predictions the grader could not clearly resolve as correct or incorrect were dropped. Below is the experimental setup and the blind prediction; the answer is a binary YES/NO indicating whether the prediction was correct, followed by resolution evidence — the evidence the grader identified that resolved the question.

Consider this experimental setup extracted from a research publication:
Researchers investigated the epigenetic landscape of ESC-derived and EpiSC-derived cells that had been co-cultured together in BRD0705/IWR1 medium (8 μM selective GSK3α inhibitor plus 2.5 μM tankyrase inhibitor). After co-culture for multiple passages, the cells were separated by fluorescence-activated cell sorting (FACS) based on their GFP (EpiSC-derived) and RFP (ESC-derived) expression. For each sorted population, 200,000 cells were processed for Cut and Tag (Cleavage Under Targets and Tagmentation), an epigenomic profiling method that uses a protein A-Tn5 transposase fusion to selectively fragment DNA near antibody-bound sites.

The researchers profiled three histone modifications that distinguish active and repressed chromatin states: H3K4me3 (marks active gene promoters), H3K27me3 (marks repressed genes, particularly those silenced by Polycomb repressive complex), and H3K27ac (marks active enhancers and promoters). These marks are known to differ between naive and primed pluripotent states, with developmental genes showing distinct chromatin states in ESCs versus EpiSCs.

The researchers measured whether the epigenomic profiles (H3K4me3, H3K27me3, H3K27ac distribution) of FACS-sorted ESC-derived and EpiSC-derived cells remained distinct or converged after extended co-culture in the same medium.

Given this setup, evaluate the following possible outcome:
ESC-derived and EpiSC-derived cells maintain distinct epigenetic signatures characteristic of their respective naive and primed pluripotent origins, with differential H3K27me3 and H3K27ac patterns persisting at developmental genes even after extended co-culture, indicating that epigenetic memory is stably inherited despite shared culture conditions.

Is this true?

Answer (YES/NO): YES